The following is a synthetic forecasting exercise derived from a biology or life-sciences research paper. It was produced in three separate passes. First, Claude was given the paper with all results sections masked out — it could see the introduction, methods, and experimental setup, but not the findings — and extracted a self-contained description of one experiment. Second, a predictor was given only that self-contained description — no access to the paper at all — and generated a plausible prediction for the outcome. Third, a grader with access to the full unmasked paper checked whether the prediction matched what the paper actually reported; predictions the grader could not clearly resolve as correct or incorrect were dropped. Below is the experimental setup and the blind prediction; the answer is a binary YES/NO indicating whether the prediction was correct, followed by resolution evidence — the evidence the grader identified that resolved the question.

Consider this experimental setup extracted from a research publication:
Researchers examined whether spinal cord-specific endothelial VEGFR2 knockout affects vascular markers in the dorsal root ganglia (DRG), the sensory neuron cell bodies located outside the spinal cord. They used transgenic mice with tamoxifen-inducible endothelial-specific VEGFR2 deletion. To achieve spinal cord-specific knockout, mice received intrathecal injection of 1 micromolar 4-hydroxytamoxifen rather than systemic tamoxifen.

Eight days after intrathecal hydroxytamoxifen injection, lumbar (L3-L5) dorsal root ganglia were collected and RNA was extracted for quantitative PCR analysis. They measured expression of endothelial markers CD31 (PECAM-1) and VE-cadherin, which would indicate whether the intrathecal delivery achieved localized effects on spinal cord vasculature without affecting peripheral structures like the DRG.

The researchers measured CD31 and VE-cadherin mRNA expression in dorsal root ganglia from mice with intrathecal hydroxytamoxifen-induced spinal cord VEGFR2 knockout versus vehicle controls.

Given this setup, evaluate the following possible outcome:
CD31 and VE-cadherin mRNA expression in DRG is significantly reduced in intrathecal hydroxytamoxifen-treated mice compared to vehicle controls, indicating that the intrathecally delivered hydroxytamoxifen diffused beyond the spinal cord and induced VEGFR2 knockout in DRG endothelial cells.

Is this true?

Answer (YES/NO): NO